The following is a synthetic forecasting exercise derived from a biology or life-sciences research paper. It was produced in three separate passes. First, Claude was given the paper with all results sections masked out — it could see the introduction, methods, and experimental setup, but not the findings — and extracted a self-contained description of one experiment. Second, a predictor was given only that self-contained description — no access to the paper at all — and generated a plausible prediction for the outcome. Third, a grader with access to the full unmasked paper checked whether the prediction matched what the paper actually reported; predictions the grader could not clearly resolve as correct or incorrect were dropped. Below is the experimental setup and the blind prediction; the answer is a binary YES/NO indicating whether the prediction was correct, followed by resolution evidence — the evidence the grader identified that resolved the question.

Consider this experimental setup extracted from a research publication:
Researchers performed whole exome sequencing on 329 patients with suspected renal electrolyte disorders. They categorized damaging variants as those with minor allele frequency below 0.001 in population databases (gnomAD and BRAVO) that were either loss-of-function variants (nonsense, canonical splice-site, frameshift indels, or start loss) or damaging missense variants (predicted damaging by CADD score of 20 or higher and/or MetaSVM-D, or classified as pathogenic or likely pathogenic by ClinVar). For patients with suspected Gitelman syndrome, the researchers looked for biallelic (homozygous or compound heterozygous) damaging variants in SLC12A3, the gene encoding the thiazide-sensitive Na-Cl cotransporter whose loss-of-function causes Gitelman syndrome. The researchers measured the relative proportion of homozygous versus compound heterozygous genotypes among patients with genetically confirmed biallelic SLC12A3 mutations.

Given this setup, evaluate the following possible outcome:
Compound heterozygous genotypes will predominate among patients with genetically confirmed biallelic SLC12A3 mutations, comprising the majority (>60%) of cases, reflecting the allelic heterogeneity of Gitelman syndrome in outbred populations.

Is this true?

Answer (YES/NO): YES